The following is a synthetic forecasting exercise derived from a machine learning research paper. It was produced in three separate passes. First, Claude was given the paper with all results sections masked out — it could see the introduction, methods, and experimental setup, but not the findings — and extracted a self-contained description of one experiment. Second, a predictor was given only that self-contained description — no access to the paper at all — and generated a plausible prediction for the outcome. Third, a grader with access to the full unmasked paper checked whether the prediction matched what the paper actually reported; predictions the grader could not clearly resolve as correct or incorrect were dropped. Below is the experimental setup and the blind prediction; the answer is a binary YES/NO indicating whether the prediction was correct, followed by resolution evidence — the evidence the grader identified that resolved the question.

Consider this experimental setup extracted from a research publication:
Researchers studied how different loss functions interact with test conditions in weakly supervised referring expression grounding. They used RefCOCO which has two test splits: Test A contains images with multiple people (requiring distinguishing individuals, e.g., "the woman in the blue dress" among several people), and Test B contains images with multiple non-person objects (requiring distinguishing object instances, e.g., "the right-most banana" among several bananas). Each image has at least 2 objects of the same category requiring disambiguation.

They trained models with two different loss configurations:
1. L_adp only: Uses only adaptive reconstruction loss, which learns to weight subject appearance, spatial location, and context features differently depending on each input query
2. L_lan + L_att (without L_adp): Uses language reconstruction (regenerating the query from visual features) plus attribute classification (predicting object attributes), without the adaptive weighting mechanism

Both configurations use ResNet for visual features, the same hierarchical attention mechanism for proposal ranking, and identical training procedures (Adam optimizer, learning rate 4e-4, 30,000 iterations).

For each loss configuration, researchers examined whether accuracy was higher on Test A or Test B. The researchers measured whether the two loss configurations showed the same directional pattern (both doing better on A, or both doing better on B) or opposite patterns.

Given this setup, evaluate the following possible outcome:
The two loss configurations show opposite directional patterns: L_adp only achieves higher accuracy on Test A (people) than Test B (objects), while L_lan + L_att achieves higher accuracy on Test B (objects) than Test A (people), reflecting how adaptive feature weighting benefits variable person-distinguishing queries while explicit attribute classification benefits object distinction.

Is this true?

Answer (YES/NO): YES